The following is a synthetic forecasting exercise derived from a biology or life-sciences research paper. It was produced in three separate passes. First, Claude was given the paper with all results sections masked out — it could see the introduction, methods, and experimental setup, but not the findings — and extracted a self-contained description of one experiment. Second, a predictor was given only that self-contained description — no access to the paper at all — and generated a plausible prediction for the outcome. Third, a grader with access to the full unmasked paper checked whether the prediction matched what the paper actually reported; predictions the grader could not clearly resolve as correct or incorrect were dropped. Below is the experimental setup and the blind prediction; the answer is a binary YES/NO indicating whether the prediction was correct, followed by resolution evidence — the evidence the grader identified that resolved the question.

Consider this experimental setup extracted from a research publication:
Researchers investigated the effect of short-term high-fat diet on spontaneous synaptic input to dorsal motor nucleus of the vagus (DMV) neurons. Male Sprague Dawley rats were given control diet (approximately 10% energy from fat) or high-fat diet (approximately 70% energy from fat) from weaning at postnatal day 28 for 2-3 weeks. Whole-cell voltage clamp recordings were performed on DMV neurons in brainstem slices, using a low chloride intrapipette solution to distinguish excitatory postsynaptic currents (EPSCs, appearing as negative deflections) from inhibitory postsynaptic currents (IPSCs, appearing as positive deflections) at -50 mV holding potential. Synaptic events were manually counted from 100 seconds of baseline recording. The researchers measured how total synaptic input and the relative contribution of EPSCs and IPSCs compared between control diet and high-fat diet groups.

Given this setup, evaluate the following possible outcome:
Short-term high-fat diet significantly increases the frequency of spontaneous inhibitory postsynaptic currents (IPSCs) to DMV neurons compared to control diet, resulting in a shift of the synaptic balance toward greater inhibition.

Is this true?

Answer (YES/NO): YES